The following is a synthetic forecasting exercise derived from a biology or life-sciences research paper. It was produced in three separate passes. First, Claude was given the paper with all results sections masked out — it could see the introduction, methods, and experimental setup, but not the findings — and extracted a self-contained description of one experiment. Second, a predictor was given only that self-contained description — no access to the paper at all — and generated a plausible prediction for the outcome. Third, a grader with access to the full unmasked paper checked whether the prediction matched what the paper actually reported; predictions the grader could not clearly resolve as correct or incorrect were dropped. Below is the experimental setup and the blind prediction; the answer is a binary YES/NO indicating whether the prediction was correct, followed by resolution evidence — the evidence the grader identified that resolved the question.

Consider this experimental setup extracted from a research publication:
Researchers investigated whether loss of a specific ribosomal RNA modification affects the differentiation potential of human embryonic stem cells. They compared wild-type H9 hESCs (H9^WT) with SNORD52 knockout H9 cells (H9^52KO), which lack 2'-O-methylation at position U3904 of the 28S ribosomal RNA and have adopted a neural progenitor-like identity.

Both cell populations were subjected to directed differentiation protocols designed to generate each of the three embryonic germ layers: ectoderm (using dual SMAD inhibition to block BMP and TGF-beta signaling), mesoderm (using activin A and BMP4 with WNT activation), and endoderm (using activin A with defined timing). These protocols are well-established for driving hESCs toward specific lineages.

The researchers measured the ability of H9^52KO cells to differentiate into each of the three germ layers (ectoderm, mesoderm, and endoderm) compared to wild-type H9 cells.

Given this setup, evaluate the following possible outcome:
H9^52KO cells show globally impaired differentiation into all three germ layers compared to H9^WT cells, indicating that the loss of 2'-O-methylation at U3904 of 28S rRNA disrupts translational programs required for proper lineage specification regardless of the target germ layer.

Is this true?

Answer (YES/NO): NO